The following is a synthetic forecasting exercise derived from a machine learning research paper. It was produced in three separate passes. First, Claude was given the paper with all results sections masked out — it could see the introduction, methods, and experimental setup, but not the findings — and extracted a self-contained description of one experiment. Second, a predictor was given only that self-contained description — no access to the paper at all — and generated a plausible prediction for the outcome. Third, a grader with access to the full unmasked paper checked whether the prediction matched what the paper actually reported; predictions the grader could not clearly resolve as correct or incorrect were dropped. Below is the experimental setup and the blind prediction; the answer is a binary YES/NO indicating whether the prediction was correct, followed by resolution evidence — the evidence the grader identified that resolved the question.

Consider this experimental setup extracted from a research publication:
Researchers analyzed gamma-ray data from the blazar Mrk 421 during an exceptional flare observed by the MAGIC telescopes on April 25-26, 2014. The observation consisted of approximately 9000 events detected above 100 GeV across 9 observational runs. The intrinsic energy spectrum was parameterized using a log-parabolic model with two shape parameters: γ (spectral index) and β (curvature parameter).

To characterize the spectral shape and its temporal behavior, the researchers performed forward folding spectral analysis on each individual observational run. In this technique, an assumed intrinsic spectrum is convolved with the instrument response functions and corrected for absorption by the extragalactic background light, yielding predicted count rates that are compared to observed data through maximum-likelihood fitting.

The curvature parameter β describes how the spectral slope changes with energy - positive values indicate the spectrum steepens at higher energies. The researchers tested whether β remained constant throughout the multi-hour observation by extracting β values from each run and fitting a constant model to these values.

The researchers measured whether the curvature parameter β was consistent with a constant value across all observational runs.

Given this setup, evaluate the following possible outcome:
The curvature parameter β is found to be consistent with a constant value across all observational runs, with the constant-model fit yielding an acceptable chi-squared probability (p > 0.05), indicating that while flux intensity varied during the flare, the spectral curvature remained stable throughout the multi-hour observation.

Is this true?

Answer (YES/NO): YES